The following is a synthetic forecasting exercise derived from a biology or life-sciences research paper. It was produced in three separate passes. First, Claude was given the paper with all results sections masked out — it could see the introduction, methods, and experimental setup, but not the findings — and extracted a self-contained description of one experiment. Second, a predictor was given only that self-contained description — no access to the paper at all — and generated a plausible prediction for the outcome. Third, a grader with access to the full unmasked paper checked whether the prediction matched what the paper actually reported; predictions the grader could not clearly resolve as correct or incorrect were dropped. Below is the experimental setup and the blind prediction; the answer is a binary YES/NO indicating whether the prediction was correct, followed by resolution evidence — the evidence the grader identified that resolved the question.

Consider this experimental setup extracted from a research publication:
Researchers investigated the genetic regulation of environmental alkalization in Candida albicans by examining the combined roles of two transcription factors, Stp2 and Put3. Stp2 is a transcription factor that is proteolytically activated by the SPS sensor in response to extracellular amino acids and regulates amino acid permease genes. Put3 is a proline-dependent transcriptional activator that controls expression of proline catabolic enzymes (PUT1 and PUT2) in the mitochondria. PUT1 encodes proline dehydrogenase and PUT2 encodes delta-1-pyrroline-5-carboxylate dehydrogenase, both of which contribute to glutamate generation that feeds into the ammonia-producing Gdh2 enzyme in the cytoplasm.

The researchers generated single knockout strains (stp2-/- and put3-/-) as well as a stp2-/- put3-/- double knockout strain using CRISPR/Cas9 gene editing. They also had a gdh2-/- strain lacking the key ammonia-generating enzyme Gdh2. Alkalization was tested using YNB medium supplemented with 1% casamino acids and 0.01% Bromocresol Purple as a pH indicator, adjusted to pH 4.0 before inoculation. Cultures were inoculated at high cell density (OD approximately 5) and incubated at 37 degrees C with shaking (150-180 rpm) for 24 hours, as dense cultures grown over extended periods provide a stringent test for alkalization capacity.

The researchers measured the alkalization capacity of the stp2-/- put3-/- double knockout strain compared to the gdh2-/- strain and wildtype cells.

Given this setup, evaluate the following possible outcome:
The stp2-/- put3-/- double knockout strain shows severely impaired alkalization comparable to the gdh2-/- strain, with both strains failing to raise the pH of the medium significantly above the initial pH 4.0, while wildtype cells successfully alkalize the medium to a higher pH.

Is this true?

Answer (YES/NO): YES